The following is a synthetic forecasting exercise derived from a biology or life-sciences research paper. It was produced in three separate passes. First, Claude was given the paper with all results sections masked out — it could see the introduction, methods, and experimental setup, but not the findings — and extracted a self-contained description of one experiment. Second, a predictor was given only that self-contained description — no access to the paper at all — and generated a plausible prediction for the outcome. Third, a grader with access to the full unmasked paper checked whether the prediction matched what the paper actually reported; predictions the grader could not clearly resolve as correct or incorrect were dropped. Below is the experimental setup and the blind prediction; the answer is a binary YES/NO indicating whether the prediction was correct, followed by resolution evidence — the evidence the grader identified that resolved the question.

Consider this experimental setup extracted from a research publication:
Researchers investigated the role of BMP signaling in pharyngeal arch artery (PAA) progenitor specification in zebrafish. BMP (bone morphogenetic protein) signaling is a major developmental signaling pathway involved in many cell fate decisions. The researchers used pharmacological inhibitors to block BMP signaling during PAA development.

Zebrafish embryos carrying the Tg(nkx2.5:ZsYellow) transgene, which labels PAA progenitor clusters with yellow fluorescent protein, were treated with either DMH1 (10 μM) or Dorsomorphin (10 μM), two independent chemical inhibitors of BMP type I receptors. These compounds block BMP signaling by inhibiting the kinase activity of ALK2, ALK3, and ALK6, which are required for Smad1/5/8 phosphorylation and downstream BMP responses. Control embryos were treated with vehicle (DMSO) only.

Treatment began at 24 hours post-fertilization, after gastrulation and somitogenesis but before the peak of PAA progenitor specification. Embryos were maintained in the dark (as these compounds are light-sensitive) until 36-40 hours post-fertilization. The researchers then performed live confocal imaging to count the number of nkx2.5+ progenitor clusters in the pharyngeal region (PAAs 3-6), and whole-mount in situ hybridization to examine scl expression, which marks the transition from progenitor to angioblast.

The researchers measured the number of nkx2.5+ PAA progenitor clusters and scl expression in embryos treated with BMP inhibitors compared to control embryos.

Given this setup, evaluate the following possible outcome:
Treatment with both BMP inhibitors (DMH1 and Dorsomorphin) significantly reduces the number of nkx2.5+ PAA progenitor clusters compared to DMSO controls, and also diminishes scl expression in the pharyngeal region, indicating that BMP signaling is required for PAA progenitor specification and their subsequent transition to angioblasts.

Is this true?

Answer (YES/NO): YES